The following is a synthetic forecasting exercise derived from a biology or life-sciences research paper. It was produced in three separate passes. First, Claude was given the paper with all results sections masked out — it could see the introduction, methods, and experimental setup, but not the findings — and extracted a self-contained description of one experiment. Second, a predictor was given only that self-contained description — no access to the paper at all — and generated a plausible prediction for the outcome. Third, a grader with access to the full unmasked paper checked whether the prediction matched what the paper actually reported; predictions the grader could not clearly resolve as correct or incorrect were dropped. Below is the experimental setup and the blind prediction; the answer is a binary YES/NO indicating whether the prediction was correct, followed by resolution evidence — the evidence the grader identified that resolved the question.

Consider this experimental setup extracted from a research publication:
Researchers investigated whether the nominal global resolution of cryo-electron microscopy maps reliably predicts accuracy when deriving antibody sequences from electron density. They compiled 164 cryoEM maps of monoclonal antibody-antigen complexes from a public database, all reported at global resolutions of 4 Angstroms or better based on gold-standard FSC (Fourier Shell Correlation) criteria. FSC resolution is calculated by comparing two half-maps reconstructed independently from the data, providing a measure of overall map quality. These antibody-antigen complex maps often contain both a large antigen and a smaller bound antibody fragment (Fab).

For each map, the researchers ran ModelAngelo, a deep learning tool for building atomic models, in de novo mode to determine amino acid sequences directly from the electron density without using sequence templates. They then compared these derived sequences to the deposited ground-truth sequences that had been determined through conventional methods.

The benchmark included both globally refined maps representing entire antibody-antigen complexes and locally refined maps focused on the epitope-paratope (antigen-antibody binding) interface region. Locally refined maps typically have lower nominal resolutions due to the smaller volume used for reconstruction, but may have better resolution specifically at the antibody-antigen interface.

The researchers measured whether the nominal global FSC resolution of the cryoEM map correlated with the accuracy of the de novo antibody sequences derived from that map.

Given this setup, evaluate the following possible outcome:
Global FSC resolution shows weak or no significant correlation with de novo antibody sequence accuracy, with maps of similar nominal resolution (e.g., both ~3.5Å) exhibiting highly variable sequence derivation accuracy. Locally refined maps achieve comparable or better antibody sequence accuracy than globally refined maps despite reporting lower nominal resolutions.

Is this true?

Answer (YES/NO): YES